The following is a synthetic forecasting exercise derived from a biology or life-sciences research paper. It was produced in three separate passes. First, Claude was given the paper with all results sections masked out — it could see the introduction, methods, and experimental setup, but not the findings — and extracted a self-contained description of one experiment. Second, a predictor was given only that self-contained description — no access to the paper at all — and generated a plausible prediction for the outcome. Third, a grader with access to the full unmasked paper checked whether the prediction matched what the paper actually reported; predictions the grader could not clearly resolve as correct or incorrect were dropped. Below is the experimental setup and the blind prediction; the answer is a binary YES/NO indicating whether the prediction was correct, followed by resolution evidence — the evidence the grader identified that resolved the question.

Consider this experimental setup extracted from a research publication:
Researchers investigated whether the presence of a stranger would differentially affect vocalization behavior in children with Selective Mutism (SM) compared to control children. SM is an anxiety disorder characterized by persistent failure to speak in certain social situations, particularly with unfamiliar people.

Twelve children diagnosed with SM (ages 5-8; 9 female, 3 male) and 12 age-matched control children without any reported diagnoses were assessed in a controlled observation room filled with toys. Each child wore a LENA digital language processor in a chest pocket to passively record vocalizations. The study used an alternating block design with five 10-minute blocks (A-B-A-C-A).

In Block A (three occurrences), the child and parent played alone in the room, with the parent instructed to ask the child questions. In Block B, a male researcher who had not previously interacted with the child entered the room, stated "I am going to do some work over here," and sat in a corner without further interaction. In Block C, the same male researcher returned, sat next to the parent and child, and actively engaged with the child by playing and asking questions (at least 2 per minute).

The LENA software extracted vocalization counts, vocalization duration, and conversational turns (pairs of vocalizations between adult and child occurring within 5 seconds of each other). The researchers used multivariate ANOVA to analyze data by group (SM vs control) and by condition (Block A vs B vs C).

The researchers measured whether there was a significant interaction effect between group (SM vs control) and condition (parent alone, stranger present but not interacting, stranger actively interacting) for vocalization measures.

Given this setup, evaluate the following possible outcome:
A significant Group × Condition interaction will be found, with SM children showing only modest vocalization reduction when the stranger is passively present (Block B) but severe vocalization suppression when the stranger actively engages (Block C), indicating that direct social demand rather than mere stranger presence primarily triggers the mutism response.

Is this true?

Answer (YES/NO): NO